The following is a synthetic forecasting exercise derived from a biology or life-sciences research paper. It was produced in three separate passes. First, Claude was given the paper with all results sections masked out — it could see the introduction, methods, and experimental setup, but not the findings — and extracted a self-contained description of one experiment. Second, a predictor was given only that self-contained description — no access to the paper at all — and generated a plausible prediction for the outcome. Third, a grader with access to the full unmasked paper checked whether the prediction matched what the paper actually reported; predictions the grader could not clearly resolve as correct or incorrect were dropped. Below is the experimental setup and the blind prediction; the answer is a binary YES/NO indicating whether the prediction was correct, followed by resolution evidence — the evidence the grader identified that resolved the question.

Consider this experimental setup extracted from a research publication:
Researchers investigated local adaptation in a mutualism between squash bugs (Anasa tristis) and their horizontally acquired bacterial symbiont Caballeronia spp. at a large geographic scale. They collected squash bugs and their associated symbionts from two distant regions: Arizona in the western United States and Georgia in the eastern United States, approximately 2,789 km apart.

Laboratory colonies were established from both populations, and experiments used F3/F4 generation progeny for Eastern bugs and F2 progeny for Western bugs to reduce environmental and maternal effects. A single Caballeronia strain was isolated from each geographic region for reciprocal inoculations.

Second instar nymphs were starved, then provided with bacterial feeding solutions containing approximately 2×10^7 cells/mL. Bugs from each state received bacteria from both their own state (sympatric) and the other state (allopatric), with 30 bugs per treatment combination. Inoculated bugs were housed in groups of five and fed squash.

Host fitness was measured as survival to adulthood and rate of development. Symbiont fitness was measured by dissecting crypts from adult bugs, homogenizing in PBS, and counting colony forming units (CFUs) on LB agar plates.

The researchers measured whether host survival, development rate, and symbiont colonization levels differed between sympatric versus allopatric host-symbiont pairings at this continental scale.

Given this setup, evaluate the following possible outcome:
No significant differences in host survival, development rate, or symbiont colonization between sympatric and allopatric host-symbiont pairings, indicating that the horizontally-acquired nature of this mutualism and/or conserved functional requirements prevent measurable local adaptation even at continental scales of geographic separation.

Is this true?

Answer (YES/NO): YES